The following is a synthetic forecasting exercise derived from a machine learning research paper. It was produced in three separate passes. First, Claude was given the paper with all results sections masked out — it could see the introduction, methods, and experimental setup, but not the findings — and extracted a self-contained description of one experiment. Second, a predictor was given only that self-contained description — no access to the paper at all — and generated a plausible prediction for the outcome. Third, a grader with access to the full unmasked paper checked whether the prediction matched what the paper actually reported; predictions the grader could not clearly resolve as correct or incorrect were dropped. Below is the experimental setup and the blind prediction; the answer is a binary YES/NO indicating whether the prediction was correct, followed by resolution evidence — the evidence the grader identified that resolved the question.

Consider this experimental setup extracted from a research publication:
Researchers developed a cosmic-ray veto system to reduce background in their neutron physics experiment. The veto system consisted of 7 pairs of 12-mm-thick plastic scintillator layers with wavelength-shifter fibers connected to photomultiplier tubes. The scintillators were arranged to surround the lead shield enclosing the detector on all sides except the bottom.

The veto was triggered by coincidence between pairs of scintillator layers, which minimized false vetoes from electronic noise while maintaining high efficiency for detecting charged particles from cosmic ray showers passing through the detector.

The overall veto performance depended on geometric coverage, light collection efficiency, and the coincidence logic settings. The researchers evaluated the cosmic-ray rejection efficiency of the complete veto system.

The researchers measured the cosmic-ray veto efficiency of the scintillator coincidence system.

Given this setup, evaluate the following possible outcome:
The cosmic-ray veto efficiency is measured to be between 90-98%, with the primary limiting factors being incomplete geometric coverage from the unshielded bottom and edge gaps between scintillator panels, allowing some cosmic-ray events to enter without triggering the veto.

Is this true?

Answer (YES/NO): NO